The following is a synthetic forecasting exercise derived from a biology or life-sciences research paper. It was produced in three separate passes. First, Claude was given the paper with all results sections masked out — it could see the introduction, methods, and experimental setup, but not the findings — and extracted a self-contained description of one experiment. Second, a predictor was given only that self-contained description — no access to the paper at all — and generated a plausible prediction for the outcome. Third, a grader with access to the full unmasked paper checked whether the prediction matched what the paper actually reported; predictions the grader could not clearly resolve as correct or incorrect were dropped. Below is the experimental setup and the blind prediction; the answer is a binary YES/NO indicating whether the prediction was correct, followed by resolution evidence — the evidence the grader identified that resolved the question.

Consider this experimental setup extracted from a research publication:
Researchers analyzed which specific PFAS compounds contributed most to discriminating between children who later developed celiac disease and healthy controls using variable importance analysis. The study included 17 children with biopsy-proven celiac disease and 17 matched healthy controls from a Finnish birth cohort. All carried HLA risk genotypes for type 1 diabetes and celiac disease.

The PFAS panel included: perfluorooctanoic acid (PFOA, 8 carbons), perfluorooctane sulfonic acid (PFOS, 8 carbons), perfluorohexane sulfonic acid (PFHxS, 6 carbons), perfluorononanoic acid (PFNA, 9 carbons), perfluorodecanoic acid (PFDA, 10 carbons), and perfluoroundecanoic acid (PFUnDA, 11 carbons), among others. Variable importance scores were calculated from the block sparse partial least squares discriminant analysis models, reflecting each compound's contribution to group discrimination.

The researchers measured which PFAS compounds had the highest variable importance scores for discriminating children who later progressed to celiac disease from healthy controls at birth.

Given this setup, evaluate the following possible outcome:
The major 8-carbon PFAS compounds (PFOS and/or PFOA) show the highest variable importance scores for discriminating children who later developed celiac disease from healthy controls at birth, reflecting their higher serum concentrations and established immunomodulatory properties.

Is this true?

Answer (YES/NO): YES